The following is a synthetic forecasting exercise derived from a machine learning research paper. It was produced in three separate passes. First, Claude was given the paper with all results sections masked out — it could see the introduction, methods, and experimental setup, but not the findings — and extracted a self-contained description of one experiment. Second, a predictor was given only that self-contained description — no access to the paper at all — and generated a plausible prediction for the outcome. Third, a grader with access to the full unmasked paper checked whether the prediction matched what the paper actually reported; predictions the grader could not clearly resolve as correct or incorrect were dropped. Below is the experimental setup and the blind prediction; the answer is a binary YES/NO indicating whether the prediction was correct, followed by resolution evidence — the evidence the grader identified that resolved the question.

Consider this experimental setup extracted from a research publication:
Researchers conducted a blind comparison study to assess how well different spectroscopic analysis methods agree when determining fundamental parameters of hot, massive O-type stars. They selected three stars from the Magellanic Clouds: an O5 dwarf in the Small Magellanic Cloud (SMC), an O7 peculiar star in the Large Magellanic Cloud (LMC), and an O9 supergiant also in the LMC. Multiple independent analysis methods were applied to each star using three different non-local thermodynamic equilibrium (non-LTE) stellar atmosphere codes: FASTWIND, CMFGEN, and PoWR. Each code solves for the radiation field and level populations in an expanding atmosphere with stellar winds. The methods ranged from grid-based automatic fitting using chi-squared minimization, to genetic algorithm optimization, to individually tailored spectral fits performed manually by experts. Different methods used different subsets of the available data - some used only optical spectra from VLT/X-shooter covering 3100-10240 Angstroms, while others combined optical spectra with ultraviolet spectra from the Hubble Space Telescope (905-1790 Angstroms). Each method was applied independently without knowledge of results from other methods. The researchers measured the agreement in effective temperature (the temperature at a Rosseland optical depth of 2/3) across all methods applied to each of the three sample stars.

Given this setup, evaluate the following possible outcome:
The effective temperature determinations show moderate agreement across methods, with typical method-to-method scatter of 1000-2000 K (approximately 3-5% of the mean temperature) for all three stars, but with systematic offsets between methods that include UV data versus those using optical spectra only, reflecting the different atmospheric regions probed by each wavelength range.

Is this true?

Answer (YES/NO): NO